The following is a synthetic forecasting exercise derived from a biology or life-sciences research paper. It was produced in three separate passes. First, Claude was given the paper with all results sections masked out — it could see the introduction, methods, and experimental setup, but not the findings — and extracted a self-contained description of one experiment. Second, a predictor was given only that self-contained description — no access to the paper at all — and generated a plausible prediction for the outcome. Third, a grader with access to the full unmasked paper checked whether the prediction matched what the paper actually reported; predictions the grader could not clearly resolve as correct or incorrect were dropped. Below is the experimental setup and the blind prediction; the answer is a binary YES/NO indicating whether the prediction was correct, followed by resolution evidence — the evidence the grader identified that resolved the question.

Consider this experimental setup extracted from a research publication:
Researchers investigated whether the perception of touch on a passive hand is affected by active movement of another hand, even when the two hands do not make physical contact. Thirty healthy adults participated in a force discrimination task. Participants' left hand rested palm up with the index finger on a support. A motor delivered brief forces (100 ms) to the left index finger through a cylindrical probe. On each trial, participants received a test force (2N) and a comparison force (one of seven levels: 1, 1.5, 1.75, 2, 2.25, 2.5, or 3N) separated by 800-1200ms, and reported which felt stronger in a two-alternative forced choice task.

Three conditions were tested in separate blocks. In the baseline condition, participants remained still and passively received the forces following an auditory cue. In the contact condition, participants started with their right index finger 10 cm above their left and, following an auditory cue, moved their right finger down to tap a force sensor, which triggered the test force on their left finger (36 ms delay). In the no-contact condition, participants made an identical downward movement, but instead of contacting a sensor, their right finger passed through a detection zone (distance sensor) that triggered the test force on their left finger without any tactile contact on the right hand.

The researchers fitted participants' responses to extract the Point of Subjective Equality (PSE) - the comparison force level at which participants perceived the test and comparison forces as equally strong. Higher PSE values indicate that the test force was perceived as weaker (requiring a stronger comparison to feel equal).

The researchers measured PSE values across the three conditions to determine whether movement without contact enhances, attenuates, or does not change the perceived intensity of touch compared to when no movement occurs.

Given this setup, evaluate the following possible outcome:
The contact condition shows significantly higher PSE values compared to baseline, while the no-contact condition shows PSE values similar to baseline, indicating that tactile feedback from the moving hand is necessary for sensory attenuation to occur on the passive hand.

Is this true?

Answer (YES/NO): NO